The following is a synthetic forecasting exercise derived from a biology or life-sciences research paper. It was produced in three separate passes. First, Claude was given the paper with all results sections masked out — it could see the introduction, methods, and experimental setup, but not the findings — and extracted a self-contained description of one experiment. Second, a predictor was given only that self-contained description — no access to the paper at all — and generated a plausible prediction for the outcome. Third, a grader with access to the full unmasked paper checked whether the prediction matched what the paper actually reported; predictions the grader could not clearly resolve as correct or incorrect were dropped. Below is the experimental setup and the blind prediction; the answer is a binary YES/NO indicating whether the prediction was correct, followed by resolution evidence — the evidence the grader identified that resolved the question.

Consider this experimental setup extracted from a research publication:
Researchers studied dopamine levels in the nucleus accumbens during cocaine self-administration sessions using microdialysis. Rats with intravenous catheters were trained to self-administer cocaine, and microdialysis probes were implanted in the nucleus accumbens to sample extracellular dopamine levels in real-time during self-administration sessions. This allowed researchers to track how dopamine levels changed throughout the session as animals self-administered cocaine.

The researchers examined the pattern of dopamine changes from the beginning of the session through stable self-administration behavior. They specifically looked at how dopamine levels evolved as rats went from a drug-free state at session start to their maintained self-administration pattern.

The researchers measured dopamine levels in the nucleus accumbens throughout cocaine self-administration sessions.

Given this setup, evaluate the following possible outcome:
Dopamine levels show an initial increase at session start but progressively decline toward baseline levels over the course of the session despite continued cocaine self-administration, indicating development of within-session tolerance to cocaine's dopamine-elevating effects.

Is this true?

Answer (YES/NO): NO